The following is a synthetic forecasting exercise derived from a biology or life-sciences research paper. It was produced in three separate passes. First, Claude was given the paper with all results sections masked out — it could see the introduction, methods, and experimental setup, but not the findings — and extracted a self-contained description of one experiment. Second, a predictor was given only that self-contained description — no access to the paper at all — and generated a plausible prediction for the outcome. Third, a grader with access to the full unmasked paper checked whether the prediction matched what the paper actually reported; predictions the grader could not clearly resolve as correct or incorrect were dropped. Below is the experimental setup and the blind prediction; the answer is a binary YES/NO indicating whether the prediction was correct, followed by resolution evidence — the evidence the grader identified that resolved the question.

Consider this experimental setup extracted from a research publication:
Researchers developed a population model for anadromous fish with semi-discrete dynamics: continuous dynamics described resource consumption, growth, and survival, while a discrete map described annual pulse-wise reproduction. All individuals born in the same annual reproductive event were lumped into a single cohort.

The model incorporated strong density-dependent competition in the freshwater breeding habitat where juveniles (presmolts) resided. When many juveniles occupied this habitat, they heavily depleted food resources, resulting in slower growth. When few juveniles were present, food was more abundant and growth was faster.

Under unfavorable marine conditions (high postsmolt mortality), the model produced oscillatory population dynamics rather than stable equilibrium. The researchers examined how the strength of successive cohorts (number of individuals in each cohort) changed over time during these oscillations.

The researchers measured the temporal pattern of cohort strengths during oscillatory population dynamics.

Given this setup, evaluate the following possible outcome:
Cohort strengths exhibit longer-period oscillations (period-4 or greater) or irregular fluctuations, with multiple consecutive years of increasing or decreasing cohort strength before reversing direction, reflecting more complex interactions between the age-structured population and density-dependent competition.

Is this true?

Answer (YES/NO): NO